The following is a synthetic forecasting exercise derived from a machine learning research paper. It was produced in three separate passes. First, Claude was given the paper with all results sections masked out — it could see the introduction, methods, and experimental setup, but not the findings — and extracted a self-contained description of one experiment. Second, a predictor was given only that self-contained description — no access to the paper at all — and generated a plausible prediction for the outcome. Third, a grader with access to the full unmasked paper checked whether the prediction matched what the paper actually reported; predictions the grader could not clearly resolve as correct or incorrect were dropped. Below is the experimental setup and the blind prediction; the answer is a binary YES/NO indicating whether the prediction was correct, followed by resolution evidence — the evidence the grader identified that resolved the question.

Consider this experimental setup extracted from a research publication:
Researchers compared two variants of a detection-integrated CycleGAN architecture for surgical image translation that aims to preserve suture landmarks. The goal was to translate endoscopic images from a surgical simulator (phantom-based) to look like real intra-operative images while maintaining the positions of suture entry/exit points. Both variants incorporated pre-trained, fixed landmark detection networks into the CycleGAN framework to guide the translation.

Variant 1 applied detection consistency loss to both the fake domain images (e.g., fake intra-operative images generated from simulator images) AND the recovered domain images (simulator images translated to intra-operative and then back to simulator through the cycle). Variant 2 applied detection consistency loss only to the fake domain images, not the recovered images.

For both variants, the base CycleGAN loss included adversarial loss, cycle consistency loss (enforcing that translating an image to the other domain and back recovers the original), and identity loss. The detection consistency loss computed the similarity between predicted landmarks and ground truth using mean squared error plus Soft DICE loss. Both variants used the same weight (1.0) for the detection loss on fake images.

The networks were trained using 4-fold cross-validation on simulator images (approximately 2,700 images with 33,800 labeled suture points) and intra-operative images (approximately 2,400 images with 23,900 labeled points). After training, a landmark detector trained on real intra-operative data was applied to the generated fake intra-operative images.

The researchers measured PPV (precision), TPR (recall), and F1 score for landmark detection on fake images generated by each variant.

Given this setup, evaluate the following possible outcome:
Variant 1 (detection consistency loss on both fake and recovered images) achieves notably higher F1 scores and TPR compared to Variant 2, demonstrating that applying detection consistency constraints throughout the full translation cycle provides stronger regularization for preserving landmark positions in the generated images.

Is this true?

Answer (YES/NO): NO